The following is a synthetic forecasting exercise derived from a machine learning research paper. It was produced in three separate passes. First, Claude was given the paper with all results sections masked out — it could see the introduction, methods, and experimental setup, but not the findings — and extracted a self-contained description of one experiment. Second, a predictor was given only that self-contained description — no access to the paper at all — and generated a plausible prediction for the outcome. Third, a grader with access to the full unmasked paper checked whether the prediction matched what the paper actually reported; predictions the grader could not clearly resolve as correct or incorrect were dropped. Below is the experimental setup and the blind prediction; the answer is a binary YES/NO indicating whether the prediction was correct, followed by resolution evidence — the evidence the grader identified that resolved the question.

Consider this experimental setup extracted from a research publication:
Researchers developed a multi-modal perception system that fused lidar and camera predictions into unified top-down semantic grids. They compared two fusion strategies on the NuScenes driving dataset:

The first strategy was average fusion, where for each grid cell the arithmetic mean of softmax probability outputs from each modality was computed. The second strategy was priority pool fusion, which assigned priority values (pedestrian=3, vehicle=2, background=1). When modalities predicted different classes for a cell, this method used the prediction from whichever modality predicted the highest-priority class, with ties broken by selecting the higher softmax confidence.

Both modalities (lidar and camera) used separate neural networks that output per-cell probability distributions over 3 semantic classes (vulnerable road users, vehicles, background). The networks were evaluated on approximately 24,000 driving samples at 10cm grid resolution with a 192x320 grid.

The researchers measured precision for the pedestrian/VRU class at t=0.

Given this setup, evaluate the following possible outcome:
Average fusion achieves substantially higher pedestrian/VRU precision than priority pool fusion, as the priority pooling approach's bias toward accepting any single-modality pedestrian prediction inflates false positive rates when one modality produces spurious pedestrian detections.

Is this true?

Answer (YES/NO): YES